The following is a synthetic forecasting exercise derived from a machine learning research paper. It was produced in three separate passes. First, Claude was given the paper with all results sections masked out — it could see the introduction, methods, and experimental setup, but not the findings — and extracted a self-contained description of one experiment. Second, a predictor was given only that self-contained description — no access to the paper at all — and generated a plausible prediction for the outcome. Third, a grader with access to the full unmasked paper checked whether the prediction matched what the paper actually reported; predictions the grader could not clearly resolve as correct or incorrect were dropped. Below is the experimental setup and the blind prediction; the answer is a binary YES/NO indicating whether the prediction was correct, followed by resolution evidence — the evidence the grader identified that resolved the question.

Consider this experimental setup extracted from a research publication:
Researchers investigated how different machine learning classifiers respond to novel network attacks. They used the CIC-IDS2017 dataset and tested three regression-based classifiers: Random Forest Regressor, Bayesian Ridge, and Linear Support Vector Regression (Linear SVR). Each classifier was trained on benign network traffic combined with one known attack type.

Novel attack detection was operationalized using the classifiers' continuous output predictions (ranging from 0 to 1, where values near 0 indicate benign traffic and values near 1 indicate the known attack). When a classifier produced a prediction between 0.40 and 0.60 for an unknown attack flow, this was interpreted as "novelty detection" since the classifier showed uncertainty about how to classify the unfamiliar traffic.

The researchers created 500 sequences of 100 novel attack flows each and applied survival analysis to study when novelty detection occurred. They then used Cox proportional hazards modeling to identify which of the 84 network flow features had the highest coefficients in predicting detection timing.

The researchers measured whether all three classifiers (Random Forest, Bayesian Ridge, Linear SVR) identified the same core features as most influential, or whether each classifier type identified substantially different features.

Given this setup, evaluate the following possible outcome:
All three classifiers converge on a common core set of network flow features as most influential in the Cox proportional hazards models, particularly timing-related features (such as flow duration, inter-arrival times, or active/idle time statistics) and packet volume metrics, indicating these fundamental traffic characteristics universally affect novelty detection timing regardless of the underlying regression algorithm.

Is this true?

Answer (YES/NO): NO